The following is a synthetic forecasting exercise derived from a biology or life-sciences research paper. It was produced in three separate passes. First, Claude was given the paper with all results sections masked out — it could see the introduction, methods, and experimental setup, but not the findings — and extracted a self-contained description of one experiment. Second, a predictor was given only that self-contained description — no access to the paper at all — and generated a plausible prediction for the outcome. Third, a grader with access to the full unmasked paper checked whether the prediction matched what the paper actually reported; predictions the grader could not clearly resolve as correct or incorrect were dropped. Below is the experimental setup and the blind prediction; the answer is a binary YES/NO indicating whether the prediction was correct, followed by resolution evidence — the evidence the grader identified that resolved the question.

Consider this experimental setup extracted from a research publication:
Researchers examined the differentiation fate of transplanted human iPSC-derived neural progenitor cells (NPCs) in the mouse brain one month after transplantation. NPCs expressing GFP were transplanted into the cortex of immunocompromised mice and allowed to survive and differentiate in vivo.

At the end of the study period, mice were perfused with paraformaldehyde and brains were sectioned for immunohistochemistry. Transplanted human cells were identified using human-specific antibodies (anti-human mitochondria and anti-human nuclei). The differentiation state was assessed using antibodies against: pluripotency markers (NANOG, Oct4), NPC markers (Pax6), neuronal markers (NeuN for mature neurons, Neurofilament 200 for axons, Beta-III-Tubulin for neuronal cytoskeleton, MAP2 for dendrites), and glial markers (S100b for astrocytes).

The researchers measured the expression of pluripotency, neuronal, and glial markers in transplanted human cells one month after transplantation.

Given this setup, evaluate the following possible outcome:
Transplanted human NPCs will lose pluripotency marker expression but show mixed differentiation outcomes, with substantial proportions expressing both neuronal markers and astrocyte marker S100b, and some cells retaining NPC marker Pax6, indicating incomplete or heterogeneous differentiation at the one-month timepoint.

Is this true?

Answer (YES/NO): NO